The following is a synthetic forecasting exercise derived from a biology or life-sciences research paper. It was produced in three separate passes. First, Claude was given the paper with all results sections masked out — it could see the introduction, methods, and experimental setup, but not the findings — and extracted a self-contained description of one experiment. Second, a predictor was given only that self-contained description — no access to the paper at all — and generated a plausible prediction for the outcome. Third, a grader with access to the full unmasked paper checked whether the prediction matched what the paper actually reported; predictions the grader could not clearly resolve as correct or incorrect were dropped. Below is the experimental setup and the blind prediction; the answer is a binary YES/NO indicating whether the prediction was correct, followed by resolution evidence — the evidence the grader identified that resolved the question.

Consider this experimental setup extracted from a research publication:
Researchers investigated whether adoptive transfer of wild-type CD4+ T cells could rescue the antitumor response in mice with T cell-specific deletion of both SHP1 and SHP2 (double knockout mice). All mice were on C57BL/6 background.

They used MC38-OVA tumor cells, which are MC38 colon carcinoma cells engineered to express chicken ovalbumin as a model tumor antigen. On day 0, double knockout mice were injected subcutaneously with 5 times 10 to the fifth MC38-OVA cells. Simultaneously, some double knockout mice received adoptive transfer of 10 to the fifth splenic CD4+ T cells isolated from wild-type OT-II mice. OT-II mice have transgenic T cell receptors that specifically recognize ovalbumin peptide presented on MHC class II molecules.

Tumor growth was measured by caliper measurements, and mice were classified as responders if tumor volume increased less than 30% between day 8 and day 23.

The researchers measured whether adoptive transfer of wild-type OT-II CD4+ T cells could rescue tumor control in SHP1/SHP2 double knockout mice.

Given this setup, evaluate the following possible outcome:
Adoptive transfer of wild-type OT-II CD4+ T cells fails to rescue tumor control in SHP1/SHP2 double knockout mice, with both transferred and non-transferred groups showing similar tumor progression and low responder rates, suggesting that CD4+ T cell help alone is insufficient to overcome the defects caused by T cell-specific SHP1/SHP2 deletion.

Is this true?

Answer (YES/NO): NO